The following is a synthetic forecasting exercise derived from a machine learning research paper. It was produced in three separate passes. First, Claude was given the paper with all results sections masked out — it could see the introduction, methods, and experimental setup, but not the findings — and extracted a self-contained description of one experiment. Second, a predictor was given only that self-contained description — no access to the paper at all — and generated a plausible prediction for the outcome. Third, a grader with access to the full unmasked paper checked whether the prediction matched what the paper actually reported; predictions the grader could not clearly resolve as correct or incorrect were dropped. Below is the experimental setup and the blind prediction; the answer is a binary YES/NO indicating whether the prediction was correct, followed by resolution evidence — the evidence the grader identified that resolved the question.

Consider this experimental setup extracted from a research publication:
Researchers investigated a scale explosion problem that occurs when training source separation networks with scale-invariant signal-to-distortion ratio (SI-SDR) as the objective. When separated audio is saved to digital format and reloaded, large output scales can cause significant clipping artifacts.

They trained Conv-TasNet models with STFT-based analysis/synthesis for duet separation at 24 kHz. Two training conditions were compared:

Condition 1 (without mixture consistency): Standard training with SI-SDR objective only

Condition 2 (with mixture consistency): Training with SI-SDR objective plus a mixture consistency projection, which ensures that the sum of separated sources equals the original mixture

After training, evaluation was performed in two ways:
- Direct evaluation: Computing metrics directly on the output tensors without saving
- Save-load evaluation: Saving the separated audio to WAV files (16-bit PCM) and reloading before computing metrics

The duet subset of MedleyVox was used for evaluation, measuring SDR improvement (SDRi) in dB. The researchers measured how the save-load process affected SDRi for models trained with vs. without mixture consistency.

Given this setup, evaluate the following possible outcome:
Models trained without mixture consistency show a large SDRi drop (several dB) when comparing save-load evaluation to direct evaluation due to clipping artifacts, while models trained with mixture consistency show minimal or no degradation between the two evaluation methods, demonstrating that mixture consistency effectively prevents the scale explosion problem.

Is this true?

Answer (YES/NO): YES